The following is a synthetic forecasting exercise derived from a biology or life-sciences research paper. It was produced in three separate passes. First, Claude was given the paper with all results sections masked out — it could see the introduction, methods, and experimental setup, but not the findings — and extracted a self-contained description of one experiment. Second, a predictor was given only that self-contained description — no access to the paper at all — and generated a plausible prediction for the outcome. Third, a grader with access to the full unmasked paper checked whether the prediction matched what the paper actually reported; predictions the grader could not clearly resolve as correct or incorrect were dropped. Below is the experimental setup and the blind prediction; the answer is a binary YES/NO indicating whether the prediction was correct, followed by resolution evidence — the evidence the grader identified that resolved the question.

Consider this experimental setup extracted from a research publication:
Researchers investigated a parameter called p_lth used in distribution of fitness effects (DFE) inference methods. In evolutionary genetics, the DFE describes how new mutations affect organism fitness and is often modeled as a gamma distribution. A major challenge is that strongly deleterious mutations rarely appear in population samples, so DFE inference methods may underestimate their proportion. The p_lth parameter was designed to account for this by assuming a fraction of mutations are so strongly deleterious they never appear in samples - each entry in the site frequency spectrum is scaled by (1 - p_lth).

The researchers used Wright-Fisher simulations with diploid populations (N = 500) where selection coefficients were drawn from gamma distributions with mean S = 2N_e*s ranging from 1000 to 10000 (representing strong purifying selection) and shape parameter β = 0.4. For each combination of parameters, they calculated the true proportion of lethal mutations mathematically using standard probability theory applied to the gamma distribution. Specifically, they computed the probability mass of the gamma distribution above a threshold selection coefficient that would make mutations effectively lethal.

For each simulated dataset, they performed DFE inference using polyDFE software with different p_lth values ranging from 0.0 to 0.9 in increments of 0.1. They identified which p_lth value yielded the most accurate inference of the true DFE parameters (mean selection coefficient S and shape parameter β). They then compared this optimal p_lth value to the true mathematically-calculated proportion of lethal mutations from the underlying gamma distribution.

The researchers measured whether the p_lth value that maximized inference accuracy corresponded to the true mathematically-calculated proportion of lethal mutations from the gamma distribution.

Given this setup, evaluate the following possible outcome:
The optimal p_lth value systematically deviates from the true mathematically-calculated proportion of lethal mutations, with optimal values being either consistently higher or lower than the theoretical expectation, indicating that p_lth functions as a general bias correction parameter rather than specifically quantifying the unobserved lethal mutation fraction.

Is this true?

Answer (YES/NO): YES